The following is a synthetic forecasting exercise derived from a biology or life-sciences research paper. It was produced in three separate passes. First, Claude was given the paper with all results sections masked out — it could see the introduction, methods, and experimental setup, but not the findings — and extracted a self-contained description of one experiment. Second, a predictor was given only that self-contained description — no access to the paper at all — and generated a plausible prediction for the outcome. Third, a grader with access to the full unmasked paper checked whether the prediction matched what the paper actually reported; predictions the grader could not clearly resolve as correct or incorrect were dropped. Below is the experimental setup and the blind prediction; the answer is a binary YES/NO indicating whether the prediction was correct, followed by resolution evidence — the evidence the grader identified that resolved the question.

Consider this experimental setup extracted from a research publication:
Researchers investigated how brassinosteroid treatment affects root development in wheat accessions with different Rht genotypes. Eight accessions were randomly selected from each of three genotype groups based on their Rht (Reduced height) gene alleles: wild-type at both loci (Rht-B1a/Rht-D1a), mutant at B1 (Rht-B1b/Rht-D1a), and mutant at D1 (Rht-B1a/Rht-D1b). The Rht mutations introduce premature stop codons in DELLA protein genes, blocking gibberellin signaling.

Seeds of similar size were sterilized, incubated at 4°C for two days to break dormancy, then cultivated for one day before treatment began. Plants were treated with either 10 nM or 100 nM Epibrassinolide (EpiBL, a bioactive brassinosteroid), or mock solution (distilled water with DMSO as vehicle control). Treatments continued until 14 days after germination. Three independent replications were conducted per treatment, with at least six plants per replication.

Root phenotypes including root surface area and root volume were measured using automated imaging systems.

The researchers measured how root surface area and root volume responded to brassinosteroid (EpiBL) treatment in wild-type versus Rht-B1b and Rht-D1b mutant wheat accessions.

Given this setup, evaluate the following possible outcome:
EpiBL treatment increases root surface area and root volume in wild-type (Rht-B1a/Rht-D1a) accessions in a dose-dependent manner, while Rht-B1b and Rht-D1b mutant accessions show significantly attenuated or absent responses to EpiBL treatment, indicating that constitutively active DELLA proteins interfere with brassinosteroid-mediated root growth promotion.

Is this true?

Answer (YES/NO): NO